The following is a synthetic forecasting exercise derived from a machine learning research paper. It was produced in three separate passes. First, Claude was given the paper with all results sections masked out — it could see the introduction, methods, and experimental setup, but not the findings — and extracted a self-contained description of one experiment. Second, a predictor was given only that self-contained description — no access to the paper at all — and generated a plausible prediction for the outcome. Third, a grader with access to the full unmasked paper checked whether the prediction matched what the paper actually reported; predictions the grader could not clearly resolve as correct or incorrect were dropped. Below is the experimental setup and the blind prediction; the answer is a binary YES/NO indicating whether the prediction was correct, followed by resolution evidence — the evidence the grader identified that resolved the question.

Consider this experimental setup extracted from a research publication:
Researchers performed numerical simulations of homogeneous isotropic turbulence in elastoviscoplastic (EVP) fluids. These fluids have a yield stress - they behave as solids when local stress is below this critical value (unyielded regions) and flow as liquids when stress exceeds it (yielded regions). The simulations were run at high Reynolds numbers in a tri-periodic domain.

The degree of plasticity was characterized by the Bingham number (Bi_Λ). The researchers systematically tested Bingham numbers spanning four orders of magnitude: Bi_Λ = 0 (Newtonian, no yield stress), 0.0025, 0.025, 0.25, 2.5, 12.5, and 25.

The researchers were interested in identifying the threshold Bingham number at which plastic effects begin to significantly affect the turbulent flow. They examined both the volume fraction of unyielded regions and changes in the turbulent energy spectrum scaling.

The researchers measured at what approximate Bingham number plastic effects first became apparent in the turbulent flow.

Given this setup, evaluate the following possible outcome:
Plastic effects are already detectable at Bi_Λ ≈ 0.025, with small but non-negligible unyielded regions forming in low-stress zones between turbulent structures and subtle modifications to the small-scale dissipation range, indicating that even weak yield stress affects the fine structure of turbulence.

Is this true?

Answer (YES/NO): NO